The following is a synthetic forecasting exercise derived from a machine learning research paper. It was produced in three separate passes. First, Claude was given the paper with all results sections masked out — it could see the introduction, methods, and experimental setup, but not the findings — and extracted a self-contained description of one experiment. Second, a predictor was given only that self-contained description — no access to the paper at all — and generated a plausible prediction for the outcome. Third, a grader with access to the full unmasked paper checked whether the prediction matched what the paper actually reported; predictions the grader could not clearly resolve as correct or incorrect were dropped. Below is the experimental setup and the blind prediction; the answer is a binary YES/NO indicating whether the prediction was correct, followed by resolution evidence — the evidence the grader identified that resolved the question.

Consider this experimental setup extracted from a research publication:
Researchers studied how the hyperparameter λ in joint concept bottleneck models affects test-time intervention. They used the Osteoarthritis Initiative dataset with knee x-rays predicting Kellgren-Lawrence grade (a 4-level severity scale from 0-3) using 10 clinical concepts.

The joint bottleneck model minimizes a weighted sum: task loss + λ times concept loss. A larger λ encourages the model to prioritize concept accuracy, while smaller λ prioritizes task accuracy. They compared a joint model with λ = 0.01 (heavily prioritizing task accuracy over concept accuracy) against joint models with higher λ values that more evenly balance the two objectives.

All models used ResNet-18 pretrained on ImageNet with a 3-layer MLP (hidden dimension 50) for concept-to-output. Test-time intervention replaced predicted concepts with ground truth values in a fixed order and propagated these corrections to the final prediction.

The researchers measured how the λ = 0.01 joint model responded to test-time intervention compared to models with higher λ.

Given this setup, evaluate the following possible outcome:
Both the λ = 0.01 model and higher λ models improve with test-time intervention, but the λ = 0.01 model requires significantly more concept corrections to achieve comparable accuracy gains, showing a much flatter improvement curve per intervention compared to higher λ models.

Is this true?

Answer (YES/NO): NO